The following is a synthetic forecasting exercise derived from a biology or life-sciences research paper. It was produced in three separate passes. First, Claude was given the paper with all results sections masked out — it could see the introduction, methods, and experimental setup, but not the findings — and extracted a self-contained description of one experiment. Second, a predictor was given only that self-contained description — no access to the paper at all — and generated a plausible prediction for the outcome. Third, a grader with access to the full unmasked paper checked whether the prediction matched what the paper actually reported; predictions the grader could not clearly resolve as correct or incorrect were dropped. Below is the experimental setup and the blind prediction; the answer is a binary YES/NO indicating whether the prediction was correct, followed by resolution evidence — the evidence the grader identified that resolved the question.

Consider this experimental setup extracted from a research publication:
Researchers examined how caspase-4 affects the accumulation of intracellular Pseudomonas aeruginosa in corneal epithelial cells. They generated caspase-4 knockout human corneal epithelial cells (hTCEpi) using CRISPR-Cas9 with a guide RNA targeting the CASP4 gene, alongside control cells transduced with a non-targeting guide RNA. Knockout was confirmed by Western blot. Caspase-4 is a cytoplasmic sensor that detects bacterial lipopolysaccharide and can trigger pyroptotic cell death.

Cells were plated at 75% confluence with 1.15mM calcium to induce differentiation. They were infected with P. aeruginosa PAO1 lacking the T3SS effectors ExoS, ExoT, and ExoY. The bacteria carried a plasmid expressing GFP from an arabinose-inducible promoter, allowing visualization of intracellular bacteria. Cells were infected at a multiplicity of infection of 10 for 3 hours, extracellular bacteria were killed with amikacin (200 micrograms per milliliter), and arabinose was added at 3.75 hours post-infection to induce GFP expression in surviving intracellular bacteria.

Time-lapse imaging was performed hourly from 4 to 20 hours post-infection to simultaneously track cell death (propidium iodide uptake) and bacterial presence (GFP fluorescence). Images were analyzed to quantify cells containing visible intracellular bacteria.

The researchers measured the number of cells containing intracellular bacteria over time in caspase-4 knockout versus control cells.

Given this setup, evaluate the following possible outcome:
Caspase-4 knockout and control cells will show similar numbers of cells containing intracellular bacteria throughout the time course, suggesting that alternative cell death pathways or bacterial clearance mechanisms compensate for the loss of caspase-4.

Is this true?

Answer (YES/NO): NO